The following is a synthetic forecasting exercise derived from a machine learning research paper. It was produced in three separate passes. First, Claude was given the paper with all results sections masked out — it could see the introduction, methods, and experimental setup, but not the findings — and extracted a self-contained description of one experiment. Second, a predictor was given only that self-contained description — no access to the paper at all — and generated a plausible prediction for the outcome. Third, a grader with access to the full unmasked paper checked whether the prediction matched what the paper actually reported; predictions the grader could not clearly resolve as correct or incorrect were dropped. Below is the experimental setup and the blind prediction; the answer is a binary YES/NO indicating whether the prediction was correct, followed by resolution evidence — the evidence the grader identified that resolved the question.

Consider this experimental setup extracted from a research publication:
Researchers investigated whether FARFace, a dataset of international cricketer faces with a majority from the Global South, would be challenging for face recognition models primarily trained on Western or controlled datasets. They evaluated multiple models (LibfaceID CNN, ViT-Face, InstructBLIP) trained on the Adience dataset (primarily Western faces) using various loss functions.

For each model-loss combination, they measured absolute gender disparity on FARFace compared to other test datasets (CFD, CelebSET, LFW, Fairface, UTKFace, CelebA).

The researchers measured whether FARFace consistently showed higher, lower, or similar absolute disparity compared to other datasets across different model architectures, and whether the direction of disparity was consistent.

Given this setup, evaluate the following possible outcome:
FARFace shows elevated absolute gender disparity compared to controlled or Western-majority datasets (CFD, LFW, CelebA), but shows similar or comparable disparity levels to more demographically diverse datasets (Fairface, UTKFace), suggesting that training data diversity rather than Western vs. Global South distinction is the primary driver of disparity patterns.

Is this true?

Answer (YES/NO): NO